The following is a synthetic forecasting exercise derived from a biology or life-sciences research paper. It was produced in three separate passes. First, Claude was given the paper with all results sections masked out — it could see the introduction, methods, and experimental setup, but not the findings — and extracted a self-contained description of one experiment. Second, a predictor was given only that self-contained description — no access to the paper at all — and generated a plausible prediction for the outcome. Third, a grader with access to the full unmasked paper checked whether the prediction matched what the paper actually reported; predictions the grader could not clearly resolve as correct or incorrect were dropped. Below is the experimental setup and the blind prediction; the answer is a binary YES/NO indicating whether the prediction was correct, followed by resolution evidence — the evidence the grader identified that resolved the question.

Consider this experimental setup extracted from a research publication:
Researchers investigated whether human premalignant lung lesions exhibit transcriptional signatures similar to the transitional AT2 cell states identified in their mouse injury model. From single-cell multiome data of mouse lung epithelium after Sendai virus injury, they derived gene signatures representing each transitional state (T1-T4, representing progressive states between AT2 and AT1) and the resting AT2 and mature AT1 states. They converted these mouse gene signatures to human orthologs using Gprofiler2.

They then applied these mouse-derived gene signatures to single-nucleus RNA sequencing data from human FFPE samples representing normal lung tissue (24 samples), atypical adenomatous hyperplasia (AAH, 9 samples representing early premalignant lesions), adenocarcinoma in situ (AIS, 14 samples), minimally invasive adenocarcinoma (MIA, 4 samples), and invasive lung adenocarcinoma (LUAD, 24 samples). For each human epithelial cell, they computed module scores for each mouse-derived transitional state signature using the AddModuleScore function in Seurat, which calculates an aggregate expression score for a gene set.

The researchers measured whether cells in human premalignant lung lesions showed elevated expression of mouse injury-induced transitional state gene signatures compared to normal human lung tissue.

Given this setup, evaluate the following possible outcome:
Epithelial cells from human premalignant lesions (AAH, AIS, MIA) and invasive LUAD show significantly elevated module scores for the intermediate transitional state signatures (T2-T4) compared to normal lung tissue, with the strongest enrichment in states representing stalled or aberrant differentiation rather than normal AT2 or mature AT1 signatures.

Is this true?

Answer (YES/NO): NO